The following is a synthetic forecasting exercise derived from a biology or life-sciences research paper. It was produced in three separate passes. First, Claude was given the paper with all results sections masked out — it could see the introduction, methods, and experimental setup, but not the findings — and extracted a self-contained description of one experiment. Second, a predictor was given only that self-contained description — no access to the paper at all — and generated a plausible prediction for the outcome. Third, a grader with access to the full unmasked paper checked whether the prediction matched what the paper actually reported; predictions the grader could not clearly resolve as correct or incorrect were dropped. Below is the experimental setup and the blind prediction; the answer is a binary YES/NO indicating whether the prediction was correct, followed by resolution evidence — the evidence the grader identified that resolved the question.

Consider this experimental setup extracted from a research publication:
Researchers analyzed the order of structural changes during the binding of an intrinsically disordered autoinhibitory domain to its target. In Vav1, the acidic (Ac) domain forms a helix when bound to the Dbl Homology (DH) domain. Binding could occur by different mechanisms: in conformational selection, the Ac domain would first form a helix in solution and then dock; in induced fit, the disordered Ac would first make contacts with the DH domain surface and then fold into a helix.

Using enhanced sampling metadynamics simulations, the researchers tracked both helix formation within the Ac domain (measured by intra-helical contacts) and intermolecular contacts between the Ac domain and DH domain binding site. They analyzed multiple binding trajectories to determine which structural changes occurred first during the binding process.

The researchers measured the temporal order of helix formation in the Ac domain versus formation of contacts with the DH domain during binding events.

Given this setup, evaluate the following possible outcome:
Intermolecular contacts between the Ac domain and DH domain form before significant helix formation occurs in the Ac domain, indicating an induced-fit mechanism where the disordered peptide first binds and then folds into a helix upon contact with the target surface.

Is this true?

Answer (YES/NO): NO